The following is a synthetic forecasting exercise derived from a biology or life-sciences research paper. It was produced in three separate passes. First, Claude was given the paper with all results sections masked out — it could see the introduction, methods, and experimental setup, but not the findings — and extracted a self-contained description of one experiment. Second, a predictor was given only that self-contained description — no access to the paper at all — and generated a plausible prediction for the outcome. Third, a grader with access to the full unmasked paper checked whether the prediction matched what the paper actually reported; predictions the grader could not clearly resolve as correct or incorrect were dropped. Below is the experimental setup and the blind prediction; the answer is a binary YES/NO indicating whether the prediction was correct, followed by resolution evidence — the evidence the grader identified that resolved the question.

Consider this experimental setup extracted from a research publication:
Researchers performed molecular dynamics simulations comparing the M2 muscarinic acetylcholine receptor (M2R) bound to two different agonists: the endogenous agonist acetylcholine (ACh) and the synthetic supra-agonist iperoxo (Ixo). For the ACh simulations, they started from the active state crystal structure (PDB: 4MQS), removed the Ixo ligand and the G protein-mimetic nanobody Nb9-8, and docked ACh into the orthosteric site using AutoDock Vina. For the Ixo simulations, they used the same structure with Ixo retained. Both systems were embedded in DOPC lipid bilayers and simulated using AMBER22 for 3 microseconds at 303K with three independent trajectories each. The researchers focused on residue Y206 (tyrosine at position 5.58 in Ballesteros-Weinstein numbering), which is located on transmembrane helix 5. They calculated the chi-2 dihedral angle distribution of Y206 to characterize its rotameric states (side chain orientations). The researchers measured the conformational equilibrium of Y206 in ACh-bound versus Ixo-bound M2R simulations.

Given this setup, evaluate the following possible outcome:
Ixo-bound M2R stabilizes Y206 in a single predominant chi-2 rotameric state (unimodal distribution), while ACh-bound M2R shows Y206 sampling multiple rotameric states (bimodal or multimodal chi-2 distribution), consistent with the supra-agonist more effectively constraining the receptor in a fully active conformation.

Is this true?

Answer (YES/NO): NO